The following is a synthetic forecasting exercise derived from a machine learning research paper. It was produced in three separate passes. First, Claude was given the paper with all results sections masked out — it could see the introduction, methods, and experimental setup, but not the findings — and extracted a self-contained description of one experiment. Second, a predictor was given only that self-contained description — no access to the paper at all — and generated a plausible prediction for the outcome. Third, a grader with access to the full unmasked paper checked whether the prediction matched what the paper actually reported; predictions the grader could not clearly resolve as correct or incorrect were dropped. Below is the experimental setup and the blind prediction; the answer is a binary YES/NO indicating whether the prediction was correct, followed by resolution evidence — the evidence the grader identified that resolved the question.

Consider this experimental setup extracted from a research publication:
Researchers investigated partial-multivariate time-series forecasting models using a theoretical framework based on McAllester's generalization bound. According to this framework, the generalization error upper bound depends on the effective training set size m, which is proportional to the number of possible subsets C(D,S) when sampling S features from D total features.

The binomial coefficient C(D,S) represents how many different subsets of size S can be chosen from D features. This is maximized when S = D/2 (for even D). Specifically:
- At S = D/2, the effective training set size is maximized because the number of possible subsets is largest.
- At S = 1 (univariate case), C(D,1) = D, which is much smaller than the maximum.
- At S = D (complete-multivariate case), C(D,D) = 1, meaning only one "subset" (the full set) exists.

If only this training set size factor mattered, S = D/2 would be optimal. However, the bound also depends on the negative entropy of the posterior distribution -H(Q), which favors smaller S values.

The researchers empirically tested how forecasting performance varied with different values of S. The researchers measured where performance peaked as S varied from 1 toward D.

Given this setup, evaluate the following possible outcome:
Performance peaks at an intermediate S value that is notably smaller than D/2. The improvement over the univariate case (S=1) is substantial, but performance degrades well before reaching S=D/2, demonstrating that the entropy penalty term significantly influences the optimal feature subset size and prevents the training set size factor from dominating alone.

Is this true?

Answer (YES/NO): YES